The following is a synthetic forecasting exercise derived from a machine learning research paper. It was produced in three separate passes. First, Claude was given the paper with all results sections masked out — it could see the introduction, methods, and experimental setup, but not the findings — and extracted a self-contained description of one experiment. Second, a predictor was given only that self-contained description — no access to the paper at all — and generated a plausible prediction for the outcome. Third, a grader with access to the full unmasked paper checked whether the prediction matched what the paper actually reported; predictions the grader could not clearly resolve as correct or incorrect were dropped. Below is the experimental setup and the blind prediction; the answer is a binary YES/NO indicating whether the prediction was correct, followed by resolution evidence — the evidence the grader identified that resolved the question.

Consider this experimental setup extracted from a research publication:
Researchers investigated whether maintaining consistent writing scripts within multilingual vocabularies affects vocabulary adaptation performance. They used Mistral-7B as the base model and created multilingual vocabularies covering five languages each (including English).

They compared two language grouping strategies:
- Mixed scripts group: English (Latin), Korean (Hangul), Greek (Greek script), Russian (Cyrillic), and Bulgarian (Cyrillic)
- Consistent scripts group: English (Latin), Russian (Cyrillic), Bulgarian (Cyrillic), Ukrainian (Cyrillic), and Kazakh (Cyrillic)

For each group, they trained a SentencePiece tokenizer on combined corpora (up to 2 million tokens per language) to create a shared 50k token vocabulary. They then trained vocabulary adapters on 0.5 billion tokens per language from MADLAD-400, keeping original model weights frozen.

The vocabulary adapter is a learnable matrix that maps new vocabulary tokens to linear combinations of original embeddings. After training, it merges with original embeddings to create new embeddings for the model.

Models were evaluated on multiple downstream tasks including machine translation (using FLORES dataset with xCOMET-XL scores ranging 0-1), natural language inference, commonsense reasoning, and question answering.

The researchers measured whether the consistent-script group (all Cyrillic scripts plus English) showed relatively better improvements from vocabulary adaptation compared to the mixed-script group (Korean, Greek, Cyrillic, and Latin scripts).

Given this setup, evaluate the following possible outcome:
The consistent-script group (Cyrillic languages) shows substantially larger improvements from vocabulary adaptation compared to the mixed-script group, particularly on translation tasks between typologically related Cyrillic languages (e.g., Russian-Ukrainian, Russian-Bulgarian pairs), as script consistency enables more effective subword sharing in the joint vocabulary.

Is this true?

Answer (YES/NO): NO